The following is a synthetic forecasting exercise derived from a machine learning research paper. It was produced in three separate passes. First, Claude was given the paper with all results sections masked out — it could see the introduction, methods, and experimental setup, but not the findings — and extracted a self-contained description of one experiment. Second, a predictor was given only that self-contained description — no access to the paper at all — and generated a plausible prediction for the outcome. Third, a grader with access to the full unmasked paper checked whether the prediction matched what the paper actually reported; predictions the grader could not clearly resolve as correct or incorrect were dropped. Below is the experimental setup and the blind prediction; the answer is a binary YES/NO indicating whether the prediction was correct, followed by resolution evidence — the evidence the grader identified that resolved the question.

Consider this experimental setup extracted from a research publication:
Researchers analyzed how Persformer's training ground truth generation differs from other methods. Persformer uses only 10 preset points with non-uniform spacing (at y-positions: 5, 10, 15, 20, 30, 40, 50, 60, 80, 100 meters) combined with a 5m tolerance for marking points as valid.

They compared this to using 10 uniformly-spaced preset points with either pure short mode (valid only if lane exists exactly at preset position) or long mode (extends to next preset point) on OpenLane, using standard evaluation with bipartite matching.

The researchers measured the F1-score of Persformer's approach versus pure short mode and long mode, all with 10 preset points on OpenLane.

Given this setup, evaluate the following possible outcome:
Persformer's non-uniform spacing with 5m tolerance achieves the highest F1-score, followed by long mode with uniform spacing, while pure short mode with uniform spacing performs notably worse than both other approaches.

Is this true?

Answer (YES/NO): YES